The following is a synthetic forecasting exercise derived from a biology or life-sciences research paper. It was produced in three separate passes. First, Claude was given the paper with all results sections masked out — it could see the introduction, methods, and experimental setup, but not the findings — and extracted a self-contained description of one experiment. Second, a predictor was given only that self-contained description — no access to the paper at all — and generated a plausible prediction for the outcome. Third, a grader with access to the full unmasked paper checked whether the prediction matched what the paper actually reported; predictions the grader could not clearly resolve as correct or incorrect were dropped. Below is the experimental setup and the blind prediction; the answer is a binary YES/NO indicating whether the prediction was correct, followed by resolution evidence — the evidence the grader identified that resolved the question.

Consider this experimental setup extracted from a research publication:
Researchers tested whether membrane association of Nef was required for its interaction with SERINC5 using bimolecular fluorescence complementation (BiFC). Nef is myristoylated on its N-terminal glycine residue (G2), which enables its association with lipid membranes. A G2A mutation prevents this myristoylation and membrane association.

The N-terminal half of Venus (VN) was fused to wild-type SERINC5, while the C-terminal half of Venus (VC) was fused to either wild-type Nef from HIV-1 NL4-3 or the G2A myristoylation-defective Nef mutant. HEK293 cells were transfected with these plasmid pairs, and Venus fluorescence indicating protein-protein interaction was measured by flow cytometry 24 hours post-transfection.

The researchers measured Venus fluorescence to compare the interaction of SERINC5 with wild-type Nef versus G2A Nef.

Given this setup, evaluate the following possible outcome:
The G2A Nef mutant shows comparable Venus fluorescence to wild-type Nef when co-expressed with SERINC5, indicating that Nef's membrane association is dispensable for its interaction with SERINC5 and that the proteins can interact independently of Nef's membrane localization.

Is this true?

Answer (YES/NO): NO